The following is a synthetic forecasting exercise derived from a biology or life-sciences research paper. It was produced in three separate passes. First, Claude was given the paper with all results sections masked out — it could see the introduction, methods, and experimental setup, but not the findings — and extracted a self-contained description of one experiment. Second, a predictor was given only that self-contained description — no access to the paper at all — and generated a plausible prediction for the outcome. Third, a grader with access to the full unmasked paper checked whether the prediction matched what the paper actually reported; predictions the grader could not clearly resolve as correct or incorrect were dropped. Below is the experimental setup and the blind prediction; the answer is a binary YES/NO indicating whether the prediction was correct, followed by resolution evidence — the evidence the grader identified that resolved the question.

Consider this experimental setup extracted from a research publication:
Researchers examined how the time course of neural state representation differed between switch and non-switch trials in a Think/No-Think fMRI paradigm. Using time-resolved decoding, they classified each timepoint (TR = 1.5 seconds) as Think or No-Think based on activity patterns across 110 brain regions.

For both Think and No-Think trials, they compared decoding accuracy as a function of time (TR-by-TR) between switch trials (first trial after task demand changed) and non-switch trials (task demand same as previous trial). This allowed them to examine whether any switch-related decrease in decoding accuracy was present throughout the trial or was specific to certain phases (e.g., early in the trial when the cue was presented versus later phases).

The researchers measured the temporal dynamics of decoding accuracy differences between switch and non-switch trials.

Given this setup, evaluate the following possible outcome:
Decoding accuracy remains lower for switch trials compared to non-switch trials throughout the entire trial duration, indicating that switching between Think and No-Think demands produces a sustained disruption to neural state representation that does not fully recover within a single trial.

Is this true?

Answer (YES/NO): NO